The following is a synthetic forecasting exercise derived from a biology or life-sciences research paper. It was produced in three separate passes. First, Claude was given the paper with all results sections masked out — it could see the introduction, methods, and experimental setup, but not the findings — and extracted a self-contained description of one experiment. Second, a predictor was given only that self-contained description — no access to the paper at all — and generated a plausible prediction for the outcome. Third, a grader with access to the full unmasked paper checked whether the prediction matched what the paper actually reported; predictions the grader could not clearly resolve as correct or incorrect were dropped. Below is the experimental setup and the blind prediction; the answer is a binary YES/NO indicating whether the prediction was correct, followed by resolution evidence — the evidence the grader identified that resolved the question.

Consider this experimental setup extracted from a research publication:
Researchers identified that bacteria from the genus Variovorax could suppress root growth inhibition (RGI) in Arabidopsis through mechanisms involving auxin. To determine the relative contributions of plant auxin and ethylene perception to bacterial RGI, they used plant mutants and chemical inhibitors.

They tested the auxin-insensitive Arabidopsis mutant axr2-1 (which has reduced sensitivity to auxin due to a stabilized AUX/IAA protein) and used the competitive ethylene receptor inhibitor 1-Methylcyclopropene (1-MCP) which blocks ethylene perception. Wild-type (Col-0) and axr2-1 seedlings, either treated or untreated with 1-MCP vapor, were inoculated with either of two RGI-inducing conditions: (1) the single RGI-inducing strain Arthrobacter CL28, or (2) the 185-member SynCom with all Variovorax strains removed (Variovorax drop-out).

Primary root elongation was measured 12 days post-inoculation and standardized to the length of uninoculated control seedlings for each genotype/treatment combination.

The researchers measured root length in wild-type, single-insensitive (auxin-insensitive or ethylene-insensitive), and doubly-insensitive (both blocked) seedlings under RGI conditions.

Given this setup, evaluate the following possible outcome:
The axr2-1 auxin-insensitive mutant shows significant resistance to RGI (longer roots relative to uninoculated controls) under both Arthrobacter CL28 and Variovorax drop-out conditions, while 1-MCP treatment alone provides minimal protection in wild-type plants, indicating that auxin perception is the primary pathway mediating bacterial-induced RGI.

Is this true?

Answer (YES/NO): NO